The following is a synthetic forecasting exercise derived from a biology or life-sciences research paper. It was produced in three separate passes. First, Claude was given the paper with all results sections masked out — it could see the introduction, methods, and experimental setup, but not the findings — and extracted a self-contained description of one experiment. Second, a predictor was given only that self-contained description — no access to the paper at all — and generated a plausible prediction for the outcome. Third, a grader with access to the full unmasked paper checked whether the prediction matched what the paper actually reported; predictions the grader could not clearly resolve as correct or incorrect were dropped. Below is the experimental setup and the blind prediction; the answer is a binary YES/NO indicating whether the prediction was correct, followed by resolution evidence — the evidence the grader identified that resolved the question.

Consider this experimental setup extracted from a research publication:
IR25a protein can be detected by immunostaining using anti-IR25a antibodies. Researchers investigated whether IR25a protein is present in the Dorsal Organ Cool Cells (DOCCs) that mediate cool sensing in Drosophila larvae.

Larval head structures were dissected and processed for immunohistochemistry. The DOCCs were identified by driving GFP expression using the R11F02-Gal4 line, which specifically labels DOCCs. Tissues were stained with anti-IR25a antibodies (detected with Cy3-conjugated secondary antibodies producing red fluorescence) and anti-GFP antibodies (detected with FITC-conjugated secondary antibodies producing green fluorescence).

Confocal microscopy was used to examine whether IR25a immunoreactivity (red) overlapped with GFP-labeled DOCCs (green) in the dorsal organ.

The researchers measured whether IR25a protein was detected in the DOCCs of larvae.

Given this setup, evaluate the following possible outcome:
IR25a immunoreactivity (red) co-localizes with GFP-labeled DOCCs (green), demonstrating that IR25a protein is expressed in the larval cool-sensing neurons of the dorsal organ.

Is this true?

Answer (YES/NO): YES